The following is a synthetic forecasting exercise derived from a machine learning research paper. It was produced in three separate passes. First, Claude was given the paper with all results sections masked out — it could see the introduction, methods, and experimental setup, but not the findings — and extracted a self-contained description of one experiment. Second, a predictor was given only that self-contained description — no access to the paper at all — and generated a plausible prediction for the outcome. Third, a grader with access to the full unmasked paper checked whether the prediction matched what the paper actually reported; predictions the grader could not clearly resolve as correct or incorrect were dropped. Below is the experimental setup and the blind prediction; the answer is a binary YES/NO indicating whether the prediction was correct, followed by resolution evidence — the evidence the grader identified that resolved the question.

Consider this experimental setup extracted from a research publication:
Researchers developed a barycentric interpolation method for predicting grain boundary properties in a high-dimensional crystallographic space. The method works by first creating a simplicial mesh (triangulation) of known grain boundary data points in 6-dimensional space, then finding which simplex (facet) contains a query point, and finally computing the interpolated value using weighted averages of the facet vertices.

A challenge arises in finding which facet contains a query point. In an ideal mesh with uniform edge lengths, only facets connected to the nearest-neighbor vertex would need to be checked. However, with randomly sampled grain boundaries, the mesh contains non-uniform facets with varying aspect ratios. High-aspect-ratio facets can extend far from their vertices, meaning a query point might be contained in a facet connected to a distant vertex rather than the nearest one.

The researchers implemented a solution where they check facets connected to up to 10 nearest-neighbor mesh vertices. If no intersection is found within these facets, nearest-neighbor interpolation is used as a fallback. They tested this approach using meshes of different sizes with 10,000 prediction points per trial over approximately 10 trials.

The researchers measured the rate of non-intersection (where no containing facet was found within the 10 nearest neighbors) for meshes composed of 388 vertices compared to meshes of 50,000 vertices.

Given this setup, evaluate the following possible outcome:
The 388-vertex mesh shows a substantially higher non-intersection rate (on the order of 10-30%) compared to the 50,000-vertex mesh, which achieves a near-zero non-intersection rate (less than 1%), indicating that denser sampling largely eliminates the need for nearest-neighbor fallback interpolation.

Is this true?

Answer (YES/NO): YES